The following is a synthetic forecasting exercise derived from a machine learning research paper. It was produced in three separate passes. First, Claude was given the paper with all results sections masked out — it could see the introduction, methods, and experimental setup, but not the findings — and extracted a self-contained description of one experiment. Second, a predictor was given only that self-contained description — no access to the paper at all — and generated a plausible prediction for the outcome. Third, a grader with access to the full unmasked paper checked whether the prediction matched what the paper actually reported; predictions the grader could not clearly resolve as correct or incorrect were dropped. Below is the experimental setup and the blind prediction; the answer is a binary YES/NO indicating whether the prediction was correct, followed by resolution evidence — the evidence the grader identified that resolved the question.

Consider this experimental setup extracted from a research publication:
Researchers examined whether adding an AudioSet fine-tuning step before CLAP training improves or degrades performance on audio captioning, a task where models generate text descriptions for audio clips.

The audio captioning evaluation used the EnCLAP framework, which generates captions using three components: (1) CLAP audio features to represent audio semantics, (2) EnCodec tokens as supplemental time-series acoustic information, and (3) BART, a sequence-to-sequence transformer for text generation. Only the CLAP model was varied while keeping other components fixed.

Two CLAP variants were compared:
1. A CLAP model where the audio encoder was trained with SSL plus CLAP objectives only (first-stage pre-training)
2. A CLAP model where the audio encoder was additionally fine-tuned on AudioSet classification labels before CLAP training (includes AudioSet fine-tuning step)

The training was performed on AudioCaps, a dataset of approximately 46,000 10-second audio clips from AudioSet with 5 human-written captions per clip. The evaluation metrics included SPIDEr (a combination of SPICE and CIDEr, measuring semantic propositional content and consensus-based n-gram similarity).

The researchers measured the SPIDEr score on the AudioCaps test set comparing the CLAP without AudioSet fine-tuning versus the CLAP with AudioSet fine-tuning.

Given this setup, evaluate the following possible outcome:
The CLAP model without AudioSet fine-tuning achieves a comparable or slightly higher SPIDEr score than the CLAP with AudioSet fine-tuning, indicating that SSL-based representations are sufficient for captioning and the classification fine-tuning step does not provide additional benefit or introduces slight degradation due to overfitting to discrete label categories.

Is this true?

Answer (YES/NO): NO